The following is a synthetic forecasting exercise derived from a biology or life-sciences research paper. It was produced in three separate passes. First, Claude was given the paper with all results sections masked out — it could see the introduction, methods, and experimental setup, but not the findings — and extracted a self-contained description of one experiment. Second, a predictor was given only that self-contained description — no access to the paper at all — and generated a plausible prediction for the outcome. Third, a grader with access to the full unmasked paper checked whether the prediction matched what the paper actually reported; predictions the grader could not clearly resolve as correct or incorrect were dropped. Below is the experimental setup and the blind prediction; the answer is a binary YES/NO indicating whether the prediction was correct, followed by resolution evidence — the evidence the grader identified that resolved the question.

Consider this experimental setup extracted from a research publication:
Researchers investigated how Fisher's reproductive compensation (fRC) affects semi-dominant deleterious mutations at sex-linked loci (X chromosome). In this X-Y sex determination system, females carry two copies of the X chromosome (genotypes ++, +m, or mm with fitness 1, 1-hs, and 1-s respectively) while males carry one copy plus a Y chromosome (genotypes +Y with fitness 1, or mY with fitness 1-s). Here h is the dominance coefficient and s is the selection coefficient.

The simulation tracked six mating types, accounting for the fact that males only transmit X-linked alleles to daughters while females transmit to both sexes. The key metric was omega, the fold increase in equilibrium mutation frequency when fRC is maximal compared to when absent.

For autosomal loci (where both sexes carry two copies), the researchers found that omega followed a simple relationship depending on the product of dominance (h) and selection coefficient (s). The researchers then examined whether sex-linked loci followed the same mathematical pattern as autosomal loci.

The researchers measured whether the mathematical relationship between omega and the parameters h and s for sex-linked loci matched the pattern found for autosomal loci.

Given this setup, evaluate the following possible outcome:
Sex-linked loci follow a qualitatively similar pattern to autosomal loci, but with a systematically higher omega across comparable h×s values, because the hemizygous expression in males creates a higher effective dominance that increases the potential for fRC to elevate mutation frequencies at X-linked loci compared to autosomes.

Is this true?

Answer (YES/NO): NO